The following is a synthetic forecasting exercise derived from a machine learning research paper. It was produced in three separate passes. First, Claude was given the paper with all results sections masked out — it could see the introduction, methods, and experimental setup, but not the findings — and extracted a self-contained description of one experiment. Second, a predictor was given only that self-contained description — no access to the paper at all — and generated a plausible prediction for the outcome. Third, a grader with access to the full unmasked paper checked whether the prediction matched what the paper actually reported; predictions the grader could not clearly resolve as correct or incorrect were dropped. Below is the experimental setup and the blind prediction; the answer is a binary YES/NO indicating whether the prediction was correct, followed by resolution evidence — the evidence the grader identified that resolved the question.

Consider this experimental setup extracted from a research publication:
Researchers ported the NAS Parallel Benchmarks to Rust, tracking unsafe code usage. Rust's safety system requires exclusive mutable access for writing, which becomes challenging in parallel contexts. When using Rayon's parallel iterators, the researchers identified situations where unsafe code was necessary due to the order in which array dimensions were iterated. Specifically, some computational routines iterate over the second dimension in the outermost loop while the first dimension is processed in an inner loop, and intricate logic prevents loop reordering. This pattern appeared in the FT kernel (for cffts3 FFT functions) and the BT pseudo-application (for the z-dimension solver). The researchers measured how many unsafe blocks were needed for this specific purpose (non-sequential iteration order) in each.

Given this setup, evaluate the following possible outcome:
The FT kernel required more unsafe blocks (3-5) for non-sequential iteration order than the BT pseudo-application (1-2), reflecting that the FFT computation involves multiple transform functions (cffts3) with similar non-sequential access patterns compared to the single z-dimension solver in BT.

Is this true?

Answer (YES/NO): NO